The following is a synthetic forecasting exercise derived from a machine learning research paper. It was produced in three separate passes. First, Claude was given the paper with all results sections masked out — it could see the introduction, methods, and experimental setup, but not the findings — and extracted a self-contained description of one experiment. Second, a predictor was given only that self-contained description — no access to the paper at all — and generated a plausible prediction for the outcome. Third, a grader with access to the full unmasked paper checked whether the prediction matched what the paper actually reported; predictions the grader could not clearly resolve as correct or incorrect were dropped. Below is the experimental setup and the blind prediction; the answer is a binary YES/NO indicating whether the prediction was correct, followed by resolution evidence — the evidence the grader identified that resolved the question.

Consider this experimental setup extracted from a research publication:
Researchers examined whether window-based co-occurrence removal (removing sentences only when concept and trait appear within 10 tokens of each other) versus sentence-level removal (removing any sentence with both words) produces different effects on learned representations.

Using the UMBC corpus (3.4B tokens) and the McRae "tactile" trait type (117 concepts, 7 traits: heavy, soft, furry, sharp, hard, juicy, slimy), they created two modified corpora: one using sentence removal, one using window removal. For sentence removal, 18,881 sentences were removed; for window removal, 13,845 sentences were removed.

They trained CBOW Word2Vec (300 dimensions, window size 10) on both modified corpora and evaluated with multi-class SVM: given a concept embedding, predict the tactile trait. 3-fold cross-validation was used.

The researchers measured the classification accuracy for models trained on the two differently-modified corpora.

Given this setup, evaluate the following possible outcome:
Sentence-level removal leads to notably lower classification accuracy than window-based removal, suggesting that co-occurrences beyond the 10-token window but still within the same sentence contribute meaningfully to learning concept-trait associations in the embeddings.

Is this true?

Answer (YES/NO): NO